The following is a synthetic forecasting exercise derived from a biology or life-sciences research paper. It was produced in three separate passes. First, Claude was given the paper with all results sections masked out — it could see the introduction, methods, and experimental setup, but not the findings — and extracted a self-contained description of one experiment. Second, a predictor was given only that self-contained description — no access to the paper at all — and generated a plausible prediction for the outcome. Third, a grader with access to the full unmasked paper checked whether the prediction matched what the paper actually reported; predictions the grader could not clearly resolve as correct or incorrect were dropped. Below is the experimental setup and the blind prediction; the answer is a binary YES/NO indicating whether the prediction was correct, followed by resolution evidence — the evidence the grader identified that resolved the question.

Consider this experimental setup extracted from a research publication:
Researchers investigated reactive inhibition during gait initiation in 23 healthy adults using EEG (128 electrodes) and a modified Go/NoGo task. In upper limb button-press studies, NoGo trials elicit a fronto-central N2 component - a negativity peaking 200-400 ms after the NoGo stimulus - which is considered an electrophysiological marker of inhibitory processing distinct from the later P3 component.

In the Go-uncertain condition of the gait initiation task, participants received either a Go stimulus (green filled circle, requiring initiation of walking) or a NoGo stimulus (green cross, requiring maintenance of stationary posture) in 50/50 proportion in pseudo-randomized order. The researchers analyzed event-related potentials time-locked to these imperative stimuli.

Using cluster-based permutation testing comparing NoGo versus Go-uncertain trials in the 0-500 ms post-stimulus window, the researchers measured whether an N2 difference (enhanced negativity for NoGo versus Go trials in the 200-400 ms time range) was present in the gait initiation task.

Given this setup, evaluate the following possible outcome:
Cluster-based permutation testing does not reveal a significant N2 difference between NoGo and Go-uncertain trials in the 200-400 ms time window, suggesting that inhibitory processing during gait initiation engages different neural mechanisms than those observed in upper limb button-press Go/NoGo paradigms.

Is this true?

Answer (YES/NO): NO